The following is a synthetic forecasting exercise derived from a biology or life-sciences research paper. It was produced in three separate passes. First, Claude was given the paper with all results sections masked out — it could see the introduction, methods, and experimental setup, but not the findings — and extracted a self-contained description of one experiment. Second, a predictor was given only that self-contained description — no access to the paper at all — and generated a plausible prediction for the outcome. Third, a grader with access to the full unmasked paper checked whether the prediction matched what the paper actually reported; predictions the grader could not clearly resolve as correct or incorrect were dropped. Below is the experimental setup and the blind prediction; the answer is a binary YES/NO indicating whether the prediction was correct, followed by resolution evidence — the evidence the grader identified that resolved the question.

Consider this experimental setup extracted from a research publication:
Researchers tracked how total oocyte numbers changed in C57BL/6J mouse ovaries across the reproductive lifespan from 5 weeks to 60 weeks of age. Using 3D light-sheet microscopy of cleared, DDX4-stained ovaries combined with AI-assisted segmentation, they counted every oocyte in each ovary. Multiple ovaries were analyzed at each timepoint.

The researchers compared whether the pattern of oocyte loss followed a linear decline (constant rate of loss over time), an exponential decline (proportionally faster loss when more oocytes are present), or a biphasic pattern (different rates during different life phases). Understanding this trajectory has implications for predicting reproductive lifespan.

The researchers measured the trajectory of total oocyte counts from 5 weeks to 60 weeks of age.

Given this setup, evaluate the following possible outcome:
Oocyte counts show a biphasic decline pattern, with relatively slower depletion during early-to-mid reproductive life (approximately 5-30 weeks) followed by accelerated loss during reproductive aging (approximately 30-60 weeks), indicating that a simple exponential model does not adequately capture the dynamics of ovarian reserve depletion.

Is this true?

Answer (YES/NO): NO